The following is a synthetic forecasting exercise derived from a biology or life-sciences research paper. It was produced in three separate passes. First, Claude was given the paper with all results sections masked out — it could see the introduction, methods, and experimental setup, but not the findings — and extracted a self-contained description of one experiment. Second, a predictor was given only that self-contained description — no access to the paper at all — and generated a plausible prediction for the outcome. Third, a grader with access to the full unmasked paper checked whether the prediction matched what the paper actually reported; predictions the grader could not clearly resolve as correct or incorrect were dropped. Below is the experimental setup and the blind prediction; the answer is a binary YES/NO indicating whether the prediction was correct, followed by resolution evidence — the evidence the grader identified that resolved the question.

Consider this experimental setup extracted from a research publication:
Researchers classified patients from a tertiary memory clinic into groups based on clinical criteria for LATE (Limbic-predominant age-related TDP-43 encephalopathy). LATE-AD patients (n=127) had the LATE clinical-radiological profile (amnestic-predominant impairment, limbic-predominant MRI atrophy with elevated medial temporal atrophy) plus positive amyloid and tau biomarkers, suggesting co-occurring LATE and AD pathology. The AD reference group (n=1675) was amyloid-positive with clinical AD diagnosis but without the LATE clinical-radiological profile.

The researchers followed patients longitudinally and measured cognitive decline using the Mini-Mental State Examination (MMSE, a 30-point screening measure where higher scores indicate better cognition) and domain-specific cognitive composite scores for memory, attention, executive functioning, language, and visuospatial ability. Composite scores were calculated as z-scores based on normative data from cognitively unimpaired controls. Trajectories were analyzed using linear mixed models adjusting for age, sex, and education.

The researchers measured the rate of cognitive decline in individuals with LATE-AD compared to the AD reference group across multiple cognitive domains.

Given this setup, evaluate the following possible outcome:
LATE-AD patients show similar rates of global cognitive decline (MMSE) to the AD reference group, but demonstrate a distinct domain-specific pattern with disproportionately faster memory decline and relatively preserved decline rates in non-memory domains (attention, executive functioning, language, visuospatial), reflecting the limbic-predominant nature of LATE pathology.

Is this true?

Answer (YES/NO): NO